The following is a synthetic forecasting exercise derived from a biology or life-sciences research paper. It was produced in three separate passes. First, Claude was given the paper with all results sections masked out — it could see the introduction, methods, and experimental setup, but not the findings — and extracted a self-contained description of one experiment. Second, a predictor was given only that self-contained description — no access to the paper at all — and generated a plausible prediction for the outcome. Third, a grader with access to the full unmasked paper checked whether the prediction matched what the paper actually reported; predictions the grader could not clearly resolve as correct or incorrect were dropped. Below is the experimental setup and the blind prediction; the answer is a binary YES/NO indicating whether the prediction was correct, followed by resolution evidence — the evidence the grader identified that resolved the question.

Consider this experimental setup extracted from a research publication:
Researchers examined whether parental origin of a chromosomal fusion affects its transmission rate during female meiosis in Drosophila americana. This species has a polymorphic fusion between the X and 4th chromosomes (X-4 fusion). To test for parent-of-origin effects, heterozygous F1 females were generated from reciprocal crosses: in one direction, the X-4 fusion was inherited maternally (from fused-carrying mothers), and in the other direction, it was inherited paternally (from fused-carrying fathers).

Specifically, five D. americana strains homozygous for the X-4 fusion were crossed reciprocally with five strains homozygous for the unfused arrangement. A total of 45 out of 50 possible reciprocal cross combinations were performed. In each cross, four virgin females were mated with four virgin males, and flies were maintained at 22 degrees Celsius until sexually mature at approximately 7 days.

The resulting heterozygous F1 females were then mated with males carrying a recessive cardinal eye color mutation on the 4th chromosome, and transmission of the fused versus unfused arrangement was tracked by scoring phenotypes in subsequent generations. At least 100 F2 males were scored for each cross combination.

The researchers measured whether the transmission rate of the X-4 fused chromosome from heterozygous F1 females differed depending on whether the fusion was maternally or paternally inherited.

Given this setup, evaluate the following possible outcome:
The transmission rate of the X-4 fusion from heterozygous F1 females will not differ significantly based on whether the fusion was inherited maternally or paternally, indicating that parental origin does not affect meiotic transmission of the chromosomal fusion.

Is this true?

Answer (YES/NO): YES